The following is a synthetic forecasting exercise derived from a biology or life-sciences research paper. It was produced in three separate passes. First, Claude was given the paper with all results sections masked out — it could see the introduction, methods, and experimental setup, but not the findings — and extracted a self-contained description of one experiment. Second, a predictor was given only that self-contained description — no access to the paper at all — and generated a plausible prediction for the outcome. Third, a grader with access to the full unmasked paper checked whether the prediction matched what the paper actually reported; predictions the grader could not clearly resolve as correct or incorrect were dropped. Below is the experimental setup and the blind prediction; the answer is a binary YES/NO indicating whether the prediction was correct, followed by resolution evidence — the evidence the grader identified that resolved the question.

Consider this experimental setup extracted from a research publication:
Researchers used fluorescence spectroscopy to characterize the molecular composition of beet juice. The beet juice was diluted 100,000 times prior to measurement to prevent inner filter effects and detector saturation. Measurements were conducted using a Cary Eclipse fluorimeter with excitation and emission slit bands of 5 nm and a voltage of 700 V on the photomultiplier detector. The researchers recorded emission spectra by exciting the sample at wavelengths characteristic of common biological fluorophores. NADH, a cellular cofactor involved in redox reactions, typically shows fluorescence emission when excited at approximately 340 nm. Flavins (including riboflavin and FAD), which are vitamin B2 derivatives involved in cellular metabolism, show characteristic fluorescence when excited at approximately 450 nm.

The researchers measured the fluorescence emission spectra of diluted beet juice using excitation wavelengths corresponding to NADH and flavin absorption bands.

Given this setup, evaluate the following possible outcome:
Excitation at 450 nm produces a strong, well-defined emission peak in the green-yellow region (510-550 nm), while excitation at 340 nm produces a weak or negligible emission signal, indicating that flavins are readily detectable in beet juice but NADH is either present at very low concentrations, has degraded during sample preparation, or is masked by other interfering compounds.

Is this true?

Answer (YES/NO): NO